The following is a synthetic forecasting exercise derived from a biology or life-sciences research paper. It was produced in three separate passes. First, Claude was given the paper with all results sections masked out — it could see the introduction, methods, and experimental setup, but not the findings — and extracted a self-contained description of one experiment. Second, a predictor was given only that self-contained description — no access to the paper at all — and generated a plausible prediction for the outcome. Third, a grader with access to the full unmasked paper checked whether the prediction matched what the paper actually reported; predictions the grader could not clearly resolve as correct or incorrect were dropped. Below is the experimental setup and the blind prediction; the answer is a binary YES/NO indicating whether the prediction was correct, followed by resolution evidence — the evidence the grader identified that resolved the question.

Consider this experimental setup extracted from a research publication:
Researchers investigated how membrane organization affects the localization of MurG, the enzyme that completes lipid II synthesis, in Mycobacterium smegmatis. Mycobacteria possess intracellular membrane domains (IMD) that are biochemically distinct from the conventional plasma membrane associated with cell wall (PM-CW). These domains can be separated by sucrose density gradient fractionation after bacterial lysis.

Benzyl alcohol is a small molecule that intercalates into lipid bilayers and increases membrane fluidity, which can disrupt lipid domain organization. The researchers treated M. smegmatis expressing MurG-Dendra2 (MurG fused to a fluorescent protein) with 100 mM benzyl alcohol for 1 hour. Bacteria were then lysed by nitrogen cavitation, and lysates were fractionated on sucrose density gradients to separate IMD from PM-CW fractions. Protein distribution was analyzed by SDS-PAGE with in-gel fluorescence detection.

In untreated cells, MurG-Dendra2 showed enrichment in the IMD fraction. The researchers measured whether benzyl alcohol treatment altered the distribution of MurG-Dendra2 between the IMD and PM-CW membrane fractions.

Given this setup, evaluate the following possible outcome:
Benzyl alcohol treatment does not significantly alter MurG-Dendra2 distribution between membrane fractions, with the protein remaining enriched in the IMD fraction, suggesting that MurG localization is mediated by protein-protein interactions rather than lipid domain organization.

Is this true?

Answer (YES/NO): NO